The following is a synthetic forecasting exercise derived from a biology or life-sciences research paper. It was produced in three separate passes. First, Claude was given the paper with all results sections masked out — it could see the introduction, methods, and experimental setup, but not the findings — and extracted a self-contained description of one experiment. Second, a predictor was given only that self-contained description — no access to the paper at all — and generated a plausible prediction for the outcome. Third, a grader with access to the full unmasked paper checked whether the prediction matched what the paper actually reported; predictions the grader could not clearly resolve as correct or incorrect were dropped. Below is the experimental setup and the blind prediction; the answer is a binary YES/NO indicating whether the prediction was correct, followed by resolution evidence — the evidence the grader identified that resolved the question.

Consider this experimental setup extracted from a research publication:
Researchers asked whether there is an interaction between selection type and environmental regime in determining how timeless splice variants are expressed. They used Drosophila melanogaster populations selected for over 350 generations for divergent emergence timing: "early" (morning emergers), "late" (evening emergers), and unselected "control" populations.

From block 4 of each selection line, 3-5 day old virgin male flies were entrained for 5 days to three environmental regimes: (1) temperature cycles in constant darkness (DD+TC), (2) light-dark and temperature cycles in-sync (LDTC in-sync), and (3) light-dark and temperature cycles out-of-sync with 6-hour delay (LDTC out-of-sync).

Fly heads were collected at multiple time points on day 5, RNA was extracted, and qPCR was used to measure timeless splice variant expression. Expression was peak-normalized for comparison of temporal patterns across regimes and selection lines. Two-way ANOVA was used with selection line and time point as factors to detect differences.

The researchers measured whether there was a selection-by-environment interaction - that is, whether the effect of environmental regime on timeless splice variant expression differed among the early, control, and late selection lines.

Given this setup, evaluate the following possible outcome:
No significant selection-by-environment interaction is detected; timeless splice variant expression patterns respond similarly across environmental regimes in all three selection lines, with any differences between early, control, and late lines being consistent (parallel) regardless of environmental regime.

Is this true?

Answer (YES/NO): NO